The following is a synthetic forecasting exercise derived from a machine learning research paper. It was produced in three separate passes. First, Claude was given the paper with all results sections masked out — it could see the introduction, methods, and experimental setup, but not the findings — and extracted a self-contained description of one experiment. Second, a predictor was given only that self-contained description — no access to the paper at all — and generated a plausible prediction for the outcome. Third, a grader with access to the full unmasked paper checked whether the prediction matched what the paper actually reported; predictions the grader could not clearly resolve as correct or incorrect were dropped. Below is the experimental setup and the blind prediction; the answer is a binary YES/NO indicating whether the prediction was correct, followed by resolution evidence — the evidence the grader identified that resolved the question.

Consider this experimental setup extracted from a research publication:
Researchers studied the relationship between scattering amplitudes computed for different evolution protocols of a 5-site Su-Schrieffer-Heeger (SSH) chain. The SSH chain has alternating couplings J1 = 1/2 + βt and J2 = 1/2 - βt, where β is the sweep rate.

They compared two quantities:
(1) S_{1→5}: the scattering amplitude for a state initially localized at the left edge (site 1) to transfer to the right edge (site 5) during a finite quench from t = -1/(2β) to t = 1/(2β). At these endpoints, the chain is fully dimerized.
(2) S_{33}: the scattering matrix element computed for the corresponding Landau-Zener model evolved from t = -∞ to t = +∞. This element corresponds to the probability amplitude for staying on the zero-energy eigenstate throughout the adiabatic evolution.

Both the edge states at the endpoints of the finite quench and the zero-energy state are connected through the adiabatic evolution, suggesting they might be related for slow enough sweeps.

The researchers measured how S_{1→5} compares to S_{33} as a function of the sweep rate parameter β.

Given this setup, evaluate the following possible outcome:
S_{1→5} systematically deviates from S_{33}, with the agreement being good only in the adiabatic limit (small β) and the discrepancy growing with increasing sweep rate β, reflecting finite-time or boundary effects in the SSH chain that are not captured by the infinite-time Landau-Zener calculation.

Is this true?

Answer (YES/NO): YES